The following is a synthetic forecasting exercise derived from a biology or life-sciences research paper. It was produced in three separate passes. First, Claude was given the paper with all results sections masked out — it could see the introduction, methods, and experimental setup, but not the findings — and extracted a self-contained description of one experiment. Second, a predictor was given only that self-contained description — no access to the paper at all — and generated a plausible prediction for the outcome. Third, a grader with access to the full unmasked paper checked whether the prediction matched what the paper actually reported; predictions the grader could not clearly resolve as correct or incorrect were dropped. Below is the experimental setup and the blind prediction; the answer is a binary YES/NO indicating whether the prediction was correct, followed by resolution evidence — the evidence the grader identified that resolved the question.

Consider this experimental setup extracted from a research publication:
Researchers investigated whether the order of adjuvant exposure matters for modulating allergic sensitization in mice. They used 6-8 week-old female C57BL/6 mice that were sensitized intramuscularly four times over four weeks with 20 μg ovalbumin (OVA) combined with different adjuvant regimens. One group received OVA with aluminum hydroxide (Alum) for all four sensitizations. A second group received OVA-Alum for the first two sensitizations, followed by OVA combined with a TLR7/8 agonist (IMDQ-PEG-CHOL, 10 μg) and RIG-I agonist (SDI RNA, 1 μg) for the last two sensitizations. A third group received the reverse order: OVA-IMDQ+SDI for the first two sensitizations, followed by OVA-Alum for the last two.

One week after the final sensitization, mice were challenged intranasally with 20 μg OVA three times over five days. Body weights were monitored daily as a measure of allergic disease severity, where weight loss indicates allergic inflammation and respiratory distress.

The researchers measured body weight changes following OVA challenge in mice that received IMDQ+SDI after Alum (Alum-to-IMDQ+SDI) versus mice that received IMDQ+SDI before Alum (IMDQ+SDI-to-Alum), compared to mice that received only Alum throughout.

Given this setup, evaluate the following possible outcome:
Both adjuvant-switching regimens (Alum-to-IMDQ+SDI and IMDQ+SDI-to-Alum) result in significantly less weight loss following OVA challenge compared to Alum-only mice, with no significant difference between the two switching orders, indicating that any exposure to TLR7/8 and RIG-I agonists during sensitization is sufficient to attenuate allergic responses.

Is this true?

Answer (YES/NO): NO